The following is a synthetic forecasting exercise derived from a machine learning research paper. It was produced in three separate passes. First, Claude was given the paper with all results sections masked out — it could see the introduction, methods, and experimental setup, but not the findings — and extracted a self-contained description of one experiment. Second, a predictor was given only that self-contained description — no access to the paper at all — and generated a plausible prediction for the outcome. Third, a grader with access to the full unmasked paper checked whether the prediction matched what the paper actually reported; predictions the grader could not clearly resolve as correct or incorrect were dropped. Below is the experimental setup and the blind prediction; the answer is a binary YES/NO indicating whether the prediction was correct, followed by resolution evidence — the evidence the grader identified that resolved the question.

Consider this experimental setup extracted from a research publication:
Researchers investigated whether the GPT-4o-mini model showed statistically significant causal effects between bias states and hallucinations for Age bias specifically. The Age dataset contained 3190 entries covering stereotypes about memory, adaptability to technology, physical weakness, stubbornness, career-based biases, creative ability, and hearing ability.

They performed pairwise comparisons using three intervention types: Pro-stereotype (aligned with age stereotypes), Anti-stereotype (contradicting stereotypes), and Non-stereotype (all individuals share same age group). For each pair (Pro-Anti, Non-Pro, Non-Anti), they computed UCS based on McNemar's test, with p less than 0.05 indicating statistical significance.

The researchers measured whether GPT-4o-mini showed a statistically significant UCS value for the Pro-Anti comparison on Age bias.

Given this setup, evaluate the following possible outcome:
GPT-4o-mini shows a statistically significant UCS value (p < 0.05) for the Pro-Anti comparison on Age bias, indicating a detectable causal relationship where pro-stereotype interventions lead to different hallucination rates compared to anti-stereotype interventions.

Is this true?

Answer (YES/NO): NO